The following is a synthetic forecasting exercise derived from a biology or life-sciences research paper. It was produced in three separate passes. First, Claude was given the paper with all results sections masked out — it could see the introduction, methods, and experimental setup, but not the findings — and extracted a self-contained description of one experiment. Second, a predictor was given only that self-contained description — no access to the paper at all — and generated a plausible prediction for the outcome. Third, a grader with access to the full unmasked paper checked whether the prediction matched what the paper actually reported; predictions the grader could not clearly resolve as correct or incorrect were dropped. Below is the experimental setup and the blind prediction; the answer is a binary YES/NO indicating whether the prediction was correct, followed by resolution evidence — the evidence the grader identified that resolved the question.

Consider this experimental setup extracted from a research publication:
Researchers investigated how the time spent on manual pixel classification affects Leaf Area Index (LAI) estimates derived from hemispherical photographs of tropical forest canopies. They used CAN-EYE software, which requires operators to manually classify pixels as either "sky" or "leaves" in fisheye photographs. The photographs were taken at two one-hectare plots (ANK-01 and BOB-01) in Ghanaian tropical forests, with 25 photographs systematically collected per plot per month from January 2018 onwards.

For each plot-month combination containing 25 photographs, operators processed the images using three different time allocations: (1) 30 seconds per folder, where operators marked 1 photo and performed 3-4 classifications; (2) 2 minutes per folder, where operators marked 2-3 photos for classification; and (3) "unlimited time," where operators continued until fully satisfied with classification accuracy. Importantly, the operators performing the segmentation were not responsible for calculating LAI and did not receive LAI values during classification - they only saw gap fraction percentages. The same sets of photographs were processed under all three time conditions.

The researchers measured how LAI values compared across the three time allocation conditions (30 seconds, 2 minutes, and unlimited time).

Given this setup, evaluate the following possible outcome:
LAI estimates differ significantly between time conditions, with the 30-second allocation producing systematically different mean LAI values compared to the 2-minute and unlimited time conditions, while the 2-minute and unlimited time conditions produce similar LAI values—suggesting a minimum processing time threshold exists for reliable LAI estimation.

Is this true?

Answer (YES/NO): NO